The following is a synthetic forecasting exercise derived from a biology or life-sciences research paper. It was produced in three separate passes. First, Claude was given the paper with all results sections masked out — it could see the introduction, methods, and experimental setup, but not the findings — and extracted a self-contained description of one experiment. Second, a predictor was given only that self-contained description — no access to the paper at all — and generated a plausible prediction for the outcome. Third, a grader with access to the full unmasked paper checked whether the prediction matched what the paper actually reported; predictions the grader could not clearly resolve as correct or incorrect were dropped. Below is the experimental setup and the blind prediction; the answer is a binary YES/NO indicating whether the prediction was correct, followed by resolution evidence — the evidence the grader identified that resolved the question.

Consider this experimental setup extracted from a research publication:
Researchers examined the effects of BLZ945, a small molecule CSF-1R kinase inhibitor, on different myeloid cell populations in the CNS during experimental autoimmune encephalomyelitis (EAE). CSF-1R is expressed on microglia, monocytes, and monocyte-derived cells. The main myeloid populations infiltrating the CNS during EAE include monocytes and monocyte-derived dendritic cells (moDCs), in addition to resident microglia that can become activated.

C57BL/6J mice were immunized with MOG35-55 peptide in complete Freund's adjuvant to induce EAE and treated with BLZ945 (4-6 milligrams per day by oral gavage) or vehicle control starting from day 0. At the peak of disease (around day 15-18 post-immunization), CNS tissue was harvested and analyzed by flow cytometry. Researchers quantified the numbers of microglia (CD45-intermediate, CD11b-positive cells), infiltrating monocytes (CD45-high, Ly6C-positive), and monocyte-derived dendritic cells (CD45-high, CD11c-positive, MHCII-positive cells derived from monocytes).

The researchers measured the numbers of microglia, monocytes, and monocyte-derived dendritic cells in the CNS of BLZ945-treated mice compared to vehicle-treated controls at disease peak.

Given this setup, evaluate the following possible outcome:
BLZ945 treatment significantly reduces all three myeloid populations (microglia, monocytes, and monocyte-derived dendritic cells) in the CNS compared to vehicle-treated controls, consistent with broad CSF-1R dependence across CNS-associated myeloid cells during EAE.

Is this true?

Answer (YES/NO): YES